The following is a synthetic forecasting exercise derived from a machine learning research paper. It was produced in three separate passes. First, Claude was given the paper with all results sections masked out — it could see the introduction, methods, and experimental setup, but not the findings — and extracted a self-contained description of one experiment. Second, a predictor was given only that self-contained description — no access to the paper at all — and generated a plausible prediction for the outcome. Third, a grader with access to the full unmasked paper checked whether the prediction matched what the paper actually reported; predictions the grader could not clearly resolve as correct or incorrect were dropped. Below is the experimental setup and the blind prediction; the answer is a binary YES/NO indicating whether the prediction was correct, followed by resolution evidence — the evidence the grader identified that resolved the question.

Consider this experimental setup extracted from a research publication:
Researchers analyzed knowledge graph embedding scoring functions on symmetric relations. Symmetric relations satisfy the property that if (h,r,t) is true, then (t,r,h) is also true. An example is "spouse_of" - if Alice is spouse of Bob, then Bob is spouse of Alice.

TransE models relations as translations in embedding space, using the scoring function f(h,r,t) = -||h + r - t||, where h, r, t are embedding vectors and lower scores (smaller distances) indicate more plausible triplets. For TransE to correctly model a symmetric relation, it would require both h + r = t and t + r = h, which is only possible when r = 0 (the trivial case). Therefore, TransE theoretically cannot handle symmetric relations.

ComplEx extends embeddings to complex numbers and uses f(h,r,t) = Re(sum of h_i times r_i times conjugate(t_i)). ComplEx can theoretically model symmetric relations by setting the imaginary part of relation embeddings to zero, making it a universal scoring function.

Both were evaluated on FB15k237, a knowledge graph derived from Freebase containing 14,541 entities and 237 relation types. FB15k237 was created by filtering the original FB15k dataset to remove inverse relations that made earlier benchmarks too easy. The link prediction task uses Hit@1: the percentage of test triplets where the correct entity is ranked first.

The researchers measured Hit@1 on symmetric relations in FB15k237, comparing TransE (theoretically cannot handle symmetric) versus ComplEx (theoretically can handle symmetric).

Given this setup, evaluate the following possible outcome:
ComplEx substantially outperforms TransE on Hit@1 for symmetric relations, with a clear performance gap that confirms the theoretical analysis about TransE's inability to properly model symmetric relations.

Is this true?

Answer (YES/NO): NO